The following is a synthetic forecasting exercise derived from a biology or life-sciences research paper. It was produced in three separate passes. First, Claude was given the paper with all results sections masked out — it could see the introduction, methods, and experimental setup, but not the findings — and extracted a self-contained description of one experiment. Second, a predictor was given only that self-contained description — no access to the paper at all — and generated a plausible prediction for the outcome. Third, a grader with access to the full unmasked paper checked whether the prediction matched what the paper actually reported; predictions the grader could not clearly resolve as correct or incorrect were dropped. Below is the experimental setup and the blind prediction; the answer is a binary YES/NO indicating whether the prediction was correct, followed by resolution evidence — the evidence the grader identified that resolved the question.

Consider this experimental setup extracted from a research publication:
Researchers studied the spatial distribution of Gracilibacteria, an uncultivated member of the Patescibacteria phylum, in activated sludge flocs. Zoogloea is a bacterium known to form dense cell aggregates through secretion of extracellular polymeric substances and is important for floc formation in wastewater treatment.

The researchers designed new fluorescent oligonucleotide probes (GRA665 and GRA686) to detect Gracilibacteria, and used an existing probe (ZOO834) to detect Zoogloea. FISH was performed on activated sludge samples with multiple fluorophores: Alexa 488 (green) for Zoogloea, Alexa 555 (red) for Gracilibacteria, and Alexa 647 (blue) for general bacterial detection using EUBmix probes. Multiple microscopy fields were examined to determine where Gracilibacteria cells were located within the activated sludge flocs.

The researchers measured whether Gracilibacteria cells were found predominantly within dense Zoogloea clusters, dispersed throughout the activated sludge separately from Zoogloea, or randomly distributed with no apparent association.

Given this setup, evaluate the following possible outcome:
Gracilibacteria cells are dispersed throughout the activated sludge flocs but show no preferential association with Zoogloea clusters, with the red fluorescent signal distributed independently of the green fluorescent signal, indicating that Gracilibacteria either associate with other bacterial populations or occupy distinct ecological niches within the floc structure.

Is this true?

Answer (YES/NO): NO